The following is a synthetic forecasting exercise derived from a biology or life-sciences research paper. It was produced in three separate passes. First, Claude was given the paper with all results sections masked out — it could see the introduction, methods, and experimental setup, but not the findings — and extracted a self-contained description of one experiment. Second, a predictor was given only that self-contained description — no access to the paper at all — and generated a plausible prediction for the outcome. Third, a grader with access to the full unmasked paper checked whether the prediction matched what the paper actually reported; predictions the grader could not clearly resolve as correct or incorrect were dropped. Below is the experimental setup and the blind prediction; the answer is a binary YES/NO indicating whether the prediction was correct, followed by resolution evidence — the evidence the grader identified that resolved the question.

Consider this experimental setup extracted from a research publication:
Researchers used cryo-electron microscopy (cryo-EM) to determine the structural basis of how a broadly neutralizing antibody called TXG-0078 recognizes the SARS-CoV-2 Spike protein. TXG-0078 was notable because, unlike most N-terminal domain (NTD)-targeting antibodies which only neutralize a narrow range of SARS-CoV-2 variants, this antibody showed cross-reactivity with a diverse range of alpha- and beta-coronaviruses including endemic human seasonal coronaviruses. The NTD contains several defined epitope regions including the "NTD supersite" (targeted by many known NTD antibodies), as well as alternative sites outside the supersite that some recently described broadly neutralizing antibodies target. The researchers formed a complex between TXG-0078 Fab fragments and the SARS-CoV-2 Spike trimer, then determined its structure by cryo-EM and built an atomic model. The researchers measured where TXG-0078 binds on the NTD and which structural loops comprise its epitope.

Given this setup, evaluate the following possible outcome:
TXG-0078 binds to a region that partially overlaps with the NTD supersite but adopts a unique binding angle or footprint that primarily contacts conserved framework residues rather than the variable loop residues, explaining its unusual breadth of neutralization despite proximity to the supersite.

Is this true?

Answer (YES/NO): NO